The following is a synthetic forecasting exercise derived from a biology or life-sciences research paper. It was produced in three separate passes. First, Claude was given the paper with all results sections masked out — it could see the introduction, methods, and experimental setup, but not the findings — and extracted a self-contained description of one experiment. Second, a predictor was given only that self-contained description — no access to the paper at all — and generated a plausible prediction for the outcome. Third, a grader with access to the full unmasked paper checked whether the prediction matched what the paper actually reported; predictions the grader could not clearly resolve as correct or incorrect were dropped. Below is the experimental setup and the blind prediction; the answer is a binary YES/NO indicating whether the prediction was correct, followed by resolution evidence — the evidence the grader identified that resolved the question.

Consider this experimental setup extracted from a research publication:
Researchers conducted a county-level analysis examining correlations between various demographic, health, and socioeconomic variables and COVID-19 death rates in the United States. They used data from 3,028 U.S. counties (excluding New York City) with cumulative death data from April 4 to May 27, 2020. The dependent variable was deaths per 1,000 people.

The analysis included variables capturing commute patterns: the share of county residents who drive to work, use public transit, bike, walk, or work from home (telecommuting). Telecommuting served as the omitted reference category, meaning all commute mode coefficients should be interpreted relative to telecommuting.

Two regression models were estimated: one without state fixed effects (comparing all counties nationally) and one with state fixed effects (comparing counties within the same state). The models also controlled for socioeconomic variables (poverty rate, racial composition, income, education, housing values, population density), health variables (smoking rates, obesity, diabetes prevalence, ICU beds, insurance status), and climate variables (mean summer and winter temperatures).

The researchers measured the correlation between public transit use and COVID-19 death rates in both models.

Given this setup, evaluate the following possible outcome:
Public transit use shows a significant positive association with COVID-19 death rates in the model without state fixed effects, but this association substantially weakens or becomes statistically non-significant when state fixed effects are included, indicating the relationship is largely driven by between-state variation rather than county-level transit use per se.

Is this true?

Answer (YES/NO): NO